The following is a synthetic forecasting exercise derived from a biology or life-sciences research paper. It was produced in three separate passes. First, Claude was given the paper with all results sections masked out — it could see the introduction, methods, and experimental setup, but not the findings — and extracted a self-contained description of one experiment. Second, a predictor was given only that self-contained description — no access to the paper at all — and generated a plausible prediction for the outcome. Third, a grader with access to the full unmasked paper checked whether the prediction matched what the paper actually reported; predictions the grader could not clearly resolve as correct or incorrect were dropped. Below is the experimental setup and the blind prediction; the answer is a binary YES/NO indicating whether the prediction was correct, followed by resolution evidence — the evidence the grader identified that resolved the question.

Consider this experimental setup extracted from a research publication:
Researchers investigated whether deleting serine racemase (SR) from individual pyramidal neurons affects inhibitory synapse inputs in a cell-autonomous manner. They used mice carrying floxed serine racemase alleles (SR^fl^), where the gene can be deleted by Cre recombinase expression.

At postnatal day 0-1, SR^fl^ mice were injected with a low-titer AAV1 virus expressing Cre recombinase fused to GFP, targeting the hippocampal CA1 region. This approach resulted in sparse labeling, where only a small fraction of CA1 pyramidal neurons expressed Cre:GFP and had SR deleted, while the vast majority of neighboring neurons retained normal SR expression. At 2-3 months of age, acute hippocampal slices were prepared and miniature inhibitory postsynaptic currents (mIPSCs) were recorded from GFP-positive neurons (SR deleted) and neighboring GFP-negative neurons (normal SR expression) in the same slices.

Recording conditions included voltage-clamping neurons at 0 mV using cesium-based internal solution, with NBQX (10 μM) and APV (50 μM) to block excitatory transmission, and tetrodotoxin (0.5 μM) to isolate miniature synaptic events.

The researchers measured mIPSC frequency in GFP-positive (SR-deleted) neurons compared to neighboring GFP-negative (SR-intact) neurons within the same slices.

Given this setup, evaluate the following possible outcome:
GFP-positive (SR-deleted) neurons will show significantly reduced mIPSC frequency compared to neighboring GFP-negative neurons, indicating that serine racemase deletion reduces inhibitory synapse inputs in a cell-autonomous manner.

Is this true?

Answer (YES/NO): YES